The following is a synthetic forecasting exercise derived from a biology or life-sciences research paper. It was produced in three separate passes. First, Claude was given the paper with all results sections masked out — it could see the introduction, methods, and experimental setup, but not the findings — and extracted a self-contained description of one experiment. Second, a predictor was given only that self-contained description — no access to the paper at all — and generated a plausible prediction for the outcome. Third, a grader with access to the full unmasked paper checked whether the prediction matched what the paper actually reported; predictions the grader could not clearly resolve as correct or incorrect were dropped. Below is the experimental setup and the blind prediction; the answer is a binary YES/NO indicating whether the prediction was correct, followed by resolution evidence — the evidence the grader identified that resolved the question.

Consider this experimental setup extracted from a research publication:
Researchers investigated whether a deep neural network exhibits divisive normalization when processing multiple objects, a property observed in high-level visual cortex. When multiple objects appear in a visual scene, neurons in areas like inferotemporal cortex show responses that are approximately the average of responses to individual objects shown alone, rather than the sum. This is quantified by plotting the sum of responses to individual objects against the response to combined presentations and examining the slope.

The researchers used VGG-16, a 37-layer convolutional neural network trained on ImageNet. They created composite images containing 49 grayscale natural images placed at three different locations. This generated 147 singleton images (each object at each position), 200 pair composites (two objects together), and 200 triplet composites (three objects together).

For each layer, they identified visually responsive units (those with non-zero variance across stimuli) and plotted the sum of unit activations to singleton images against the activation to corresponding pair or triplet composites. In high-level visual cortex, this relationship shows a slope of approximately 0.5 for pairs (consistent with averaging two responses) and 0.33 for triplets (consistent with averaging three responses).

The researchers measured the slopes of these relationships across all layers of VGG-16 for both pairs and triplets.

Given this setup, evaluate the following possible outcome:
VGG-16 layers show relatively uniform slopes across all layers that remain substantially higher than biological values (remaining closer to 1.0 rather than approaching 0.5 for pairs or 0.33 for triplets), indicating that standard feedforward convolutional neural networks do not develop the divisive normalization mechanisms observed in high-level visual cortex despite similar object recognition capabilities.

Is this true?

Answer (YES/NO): NO